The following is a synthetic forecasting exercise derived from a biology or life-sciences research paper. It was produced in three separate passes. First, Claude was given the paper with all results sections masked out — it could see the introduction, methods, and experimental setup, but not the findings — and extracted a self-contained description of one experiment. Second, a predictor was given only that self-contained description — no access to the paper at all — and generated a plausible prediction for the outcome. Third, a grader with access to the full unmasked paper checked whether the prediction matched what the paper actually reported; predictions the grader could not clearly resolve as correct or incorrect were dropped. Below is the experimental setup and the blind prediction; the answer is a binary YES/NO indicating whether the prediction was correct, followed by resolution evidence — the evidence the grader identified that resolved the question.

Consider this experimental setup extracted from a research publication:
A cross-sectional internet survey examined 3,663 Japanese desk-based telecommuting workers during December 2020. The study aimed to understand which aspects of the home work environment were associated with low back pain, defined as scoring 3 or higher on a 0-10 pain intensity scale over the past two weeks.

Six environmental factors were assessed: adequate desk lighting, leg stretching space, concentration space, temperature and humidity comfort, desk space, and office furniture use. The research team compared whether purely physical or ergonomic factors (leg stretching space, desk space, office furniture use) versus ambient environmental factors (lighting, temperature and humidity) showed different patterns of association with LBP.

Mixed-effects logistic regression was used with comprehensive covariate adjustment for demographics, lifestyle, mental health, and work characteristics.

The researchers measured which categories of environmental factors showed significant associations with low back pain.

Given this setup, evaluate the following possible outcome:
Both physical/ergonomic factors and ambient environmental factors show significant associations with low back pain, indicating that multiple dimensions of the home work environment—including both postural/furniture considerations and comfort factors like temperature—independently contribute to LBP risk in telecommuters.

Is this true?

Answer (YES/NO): NO